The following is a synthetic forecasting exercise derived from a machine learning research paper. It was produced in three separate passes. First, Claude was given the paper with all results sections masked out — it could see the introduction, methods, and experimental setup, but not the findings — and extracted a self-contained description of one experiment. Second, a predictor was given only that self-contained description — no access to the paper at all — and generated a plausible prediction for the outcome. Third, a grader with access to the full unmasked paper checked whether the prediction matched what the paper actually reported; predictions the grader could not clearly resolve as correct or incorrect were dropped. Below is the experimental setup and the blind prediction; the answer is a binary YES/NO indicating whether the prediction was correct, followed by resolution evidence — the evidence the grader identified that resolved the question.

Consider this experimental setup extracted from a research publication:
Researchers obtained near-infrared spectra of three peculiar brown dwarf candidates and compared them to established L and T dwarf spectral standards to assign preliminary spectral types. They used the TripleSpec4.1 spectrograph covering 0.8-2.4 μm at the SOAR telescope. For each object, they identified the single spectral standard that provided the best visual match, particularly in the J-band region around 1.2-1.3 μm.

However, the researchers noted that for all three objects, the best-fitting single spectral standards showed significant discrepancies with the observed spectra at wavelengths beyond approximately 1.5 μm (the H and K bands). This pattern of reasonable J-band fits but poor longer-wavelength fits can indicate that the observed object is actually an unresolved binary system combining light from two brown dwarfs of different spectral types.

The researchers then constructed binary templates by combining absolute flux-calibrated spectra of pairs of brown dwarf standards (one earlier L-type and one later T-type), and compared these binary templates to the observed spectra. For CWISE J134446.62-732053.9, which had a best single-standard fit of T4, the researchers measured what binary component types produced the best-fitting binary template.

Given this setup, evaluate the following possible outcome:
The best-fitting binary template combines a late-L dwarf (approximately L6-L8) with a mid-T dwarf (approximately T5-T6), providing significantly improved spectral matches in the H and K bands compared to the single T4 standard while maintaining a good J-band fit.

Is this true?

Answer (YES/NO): NO